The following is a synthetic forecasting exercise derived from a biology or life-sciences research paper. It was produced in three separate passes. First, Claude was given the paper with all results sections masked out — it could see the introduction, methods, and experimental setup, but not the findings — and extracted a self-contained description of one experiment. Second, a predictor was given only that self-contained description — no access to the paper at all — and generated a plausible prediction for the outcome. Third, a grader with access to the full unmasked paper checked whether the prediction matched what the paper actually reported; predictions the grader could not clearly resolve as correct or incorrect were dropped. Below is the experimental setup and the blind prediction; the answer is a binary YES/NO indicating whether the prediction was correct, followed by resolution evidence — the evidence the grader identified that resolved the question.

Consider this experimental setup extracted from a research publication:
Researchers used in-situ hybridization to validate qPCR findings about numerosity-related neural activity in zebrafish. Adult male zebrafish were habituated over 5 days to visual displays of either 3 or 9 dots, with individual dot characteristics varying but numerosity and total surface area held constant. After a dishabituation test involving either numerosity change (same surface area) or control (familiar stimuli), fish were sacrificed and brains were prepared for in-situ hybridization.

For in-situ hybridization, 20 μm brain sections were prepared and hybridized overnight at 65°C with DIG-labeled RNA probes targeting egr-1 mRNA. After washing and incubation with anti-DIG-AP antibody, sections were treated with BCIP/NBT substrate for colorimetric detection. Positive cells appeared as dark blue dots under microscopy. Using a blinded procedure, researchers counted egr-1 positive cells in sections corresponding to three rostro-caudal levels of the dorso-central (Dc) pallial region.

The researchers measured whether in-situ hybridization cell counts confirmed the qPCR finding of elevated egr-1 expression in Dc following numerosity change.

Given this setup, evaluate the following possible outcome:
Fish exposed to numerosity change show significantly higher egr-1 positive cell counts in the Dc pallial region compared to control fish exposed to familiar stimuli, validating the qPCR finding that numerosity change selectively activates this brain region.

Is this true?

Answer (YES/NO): NO